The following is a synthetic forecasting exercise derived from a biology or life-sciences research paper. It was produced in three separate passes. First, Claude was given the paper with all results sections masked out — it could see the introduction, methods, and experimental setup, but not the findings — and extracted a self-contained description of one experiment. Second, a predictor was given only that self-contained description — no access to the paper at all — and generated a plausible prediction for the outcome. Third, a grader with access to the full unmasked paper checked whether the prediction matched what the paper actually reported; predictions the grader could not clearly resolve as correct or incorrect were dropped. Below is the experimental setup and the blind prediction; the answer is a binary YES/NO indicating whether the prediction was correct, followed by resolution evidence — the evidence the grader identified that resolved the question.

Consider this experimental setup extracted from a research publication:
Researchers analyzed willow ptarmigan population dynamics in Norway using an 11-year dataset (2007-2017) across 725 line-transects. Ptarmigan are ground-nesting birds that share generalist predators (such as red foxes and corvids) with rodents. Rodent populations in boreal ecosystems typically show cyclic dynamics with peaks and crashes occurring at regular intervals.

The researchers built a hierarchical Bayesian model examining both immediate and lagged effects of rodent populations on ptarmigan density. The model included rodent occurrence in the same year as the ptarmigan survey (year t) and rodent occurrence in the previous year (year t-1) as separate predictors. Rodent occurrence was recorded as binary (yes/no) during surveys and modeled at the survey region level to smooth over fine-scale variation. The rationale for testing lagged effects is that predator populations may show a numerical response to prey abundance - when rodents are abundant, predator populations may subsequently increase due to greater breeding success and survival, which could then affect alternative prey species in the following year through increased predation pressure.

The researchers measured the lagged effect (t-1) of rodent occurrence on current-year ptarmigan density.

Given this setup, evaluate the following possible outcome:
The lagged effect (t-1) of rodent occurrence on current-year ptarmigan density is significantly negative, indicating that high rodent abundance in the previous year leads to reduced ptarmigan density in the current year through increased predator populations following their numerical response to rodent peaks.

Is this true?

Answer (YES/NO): YES